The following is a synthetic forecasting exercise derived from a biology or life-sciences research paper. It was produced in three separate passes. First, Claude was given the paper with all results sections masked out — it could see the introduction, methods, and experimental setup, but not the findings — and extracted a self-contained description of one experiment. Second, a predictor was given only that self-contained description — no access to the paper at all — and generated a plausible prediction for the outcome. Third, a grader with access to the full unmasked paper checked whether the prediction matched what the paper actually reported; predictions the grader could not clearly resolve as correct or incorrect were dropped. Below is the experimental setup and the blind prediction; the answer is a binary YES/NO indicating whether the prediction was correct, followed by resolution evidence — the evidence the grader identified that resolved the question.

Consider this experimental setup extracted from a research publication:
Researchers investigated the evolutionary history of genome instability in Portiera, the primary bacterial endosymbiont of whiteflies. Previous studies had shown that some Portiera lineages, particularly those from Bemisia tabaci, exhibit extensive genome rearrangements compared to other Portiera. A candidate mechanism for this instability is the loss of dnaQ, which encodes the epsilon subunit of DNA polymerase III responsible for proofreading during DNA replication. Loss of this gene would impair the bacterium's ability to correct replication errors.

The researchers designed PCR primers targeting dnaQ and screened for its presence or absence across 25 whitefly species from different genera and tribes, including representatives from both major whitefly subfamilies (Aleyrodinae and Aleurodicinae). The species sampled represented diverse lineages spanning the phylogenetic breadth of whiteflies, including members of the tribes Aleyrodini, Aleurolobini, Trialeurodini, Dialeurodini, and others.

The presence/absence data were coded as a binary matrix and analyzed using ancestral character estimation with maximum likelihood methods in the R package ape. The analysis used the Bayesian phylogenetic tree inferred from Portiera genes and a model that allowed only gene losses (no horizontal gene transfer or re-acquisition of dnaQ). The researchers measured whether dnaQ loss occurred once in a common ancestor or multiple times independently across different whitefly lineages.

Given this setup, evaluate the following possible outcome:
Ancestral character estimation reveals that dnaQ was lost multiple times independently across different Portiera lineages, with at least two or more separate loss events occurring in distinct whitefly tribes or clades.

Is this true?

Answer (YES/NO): NO